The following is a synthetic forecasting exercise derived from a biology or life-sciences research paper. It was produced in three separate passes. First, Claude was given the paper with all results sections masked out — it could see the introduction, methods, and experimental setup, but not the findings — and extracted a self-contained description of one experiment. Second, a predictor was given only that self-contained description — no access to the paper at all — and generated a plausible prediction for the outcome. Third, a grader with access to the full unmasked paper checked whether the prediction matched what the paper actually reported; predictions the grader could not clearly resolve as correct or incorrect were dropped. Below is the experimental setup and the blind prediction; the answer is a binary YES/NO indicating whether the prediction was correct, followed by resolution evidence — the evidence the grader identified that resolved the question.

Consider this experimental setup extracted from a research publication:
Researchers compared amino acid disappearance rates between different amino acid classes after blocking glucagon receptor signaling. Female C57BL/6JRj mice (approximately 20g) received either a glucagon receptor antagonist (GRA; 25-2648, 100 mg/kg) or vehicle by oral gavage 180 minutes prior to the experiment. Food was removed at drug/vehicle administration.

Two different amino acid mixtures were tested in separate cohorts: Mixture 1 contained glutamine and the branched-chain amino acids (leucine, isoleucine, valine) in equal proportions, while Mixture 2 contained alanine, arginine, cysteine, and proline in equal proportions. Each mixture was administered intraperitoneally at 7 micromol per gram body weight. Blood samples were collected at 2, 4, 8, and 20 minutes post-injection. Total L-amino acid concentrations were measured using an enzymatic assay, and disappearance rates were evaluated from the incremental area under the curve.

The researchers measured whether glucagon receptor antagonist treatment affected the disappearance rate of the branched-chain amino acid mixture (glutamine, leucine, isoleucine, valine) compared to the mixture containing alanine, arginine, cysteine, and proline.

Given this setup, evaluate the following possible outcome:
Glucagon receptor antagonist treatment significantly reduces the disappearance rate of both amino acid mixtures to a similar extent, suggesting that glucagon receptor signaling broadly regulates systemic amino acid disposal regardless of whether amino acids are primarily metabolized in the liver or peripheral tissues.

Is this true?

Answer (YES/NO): NO